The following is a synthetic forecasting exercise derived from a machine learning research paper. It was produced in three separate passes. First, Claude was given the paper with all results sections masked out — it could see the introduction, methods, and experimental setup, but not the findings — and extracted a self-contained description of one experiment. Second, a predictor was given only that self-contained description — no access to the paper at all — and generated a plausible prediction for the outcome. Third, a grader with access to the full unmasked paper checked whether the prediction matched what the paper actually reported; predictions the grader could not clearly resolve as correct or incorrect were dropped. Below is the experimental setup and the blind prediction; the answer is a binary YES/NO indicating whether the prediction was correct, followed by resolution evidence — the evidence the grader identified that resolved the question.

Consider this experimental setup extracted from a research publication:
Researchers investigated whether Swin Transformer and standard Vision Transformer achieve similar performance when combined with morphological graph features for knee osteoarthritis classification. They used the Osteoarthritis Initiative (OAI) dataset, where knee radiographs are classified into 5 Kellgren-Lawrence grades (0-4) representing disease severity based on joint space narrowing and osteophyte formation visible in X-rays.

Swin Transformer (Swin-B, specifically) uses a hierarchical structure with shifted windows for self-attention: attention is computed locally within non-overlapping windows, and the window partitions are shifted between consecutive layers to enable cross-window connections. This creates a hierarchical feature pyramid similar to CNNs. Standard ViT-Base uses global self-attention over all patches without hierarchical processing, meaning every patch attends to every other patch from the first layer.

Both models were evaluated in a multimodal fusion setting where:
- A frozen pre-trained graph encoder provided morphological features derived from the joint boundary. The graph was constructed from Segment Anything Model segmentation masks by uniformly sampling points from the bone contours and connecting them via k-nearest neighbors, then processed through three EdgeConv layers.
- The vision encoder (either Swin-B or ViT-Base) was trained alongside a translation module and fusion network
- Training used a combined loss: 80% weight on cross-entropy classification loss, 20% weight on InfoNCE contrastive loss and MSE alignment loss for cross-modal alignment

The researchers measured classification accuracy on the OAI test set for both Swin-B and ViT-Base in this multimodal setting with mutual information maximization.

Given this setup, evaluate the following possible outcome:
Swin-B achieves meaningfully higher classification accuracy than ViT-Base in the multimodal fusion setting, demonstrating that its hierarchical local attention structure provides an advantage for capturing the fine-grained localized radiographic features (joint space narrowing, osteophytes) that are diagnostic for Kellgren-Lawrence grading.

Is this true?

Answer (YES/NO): NO